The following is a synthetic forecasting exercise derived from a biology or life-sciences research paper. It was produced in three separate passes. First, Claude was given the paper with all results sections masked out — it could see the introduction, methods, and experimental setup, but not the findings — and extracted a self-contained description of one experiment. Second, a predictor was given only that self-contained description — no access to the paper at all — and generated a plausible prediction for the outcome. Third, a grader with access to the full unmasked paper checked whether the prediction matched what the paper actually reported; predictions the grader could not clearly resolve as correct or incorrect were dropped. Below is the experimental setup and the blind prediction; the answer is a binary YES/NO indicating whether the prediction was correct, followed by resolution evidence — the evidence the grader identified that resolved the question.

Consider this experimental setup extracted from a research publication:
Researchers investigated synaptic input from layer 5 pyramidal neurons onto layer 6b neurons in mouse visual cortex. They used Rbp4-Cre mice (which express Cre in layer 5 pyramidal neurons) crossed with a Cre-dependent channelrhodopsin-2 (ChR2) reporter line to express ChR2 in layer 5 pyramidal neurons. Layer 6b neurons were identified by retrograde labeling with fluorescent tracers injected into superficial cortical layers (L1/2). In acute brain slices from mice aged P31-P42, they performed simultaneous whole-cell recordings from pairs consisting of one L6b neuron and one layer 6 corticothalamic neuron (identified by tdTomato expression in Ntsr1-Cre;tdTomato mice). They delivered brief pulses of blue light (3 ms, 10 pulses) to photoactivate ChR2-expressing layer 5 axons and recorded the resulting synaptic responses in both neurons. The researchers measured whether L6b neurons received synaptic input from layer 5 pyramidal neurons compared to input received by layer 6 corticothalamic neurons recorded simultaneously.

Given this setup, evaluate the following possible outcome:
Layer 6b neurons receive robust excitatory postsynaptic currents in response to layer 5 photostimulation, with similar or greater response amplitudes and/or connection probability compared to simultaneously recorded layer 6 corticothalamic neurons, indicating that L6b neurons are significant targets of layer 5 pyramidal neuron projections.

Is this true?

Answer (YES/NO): NO